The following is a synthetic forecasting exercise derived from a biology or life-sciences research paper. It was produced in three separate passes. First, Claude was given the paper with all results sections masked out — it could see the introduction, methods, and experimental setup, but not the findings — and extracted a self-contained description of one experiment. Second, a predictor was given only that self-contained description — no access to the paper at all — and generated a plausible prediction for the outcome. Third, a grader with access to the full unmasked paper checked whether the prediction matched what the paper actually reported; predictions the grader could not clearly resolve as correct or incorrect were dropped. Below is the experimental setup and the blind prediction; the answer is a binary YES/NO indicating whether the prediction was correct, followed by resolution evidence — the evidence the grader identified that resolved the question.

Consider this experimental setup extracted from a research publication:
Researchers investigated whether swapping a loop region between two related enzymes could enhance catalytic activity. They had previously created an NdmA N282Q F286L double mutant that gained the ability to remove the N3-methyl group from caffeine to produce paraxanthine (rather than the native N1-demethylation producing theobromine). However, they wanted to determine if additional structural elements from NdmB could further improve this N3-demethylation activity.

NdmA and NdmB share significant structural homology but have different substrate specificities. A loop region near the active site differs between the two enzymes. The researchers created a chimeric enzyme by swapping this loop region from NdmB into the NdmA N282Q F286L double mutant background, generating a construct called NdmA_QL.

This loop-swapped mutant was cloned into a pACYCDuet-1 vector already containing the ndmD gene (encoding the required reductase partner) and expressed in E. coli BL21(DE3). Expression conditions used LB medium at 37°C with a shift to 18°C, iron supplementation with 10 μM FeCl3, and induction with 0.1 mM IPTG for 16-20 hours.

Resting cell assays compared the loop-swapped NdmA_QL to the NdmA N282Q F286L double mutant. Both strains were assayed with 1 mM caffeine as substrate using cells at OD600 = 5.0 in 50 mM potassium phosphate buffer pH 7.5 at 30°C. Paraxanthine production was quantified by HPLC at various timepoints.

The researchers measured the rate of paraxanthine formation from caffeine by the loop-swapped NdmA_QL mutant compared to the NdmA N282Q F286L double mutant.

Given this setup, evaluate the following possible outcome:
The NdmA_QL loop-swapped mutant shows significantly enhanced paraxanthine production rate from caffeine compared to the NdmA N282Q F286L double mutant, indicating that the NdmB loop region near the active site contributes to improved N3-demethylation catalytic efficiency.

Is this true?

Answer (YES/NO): NO